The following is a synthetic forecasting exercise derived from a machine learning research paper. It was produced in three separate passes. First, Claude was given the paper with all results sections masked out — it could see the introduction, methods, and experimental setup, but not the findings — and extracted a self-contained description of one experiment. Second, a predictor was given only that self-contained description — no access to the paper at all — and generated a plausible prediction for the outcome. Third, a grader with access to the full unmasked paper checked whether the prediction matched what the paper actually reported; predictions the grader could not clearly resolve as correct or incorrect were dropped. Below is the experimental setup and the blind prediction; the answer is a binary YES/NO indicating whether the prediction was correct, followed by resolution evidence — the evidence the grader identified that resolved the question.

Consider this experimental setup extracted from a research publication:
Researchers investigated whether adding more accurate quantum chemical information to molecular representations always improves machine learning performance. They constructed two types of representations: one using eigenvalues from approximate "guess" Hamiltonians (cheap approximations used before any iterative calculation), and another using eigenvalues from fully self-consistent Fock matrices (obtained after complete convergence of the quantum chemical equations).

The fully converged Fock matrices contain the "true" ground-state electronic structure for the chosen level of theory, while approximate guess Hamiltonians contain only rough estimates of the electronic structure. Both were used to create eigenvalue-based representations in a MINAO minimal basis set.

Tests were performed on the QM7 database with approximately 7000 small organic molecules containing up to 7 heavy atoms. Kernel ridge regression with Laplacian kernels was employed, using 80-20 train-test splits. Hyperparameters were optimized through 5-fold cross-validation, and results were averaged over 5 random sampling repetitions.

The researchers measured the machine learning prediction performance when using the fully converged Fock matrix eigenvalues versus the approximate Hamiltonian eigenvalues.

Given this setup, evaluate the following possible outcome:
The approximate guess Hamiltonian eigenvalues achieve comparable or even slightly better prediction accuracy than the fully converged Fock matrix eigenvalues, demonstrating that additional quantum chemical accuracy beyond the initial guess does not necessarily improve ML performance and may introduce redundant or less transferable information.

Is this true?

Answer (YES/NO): NO